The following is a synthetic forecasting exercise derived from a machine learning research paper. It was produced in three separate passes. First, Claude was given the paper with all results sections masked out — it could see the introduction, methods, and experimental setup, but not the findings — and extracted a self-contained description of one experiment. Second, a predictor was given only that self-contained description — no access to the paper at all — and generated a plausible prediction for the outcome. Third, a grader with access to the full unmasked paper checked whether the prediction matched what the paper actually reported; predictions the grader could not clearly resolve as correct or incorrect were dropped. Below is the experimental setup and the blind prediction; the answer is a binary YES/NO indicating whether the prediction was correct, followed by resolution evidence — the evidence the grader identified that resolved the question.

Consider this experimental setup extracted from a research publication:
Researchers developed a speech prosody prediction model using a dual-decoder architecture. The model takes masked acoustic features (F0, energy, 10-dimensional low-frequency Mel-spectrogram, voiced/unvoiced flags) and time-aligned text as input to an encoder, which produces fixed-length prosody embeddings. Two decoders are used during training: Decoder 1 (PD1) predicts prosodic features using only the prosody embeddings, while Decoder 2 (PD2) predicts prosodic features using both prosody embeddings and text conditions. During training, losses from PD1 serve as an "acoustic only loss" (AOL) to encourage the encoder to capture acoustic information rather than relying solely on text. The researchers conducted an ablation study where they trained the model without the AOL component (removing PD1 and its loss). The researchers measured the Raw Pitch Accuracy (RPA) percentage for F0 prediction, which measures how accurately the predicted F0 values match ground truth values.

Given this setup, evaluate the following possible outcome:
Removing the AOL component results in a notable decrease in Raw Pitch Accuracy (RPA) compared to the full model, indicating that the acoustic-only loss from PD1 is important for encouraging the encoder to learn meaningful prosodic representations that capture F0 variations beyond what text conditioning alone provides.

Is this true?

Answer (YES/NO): YES